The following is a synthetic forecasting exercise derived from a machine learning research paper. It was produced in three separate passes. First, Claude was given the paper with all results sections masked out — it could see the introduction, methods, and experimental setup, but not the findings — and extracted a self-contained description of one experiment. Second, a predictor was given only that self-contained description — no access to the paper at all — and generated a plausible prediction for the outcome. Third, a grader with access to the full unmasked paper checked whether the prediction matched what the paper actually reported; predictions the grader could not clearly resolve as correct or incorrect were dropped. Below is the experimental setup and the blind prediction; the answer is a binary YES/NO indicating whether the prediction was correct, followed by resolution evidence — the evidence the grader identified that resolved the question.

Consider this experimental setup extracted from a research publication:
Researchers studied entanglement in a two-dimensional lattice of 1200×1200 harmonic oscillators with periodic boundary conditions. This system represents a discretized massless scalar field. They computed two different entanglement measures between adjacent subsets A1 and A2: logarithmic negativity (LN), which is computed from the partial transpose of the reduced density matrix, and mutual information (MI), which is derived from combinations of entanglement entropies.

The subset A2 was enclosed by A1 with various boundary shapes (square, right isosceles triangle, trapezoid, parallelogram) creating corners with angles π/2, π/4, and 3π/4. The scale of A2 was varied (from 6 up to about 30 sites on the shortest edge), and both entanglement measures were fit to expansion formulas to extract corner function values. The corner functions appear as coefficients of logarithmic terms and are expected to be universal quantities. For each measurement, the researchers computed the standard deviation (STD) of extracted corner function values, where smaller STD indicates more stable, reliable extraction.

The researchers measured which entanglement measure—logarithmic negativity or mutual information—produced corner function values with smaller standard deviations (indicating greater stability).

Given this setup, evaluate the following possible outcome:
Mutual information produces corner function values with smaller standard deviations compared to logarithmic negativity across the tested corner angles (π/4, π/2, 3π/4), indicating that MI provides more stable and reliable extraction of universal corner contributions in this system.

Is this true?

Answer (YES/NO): NO